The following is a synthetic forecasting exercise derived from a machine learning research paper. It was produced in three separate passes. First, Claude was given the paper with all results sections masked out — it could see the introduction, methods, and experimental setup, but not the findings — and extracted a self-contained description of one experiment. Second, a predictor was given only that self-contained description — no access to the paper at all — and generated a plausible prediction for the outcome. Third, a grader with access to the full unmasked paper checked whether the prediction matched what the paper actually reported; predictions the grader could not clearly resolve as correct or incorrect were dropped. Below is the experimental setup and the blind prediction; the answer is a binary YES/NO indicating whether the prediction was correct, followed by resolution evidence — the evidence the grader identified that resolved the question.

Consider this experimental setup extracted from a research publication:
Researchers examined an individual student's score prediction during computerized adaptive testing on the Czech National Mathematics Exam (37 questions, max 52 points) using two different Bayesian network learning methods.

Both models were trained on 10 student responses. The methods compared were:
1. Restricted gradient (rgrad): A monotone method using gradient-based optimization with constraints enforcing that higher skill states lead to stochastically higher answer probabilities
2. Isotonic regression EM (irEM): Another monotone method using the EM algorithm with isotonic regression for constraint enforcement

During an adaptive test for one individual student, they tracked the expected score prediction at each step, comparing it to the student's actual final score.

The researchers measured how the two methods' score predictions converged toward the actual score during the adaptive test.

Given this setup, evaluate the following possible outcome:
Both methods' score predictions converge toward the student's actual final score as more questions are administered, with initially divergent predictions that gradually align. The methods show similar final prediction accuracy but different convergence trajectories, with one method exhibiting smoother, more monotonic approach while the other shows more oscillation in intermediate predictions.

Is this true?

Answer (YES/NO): NO